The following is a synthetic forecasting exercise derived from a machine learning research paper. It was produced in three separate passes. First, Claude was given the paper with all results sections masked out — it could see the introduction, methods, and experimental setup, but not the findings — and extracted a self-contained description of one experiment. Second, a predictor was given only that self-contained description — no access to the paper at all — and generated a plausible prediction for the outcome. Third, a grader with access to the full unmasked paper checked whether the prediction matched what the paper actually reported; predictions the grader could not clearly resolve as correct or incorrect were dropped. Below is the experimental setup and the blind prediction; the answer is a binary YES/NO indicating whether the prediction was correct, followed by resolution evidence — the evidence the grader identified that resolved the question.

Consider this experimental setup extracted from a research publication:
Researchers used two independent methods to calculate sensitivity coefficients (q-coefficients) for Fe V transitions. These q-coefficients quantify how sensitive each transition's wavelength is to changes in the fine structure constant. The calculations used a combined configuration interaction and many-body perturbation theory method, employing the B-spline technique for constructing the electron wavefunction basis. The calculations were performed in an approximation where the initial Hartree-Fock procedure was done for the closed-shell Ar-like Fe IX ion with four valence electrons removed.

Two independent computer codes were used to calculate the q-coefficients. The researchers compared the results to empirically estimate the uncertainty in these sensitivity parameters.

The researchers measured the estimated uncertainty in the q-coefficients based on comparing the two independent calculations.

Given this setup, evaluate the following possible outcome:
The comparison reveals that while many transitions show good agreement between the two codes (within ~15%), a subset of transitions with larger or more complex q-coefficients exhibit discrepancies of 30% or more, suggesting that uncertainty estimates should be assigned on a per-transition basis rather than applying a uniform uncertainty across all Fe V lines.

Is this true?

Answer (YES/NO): NO